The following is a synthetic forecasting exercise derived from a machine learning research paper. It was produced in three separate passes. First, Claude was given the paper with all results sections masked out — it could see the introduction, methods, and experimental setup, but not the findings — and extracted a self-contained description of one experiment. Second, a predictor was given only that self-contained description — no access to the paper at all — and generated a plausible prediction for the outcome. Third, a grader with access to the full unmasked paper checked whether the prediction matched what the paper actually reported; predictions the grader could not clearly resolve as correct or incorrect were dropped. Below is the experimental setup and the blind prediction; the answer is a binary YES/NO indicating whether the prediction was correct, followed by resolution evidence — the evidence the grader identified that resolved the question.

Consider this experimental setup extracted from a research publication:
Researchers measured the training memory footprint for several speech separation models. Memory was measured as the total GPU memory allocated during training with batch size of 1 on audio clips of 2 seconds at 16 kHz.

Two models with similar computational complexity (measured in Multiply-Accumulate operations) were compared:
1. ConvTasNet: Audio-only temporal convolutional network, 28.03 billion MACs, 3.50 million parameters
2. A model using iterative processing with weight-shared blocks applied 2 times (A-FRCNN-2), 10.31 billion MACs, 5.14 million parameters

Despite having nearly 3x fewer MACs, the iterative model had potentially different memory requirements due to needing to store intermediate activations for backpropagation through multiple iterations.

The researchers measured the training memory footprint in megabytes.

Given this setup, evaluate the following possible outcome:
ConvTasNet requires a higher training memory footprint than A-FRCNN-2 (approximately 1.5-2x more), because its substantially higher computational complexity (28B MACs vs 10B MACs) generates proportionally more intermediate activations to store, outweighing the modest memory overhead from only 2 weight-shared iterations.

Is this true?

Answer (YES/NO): NO